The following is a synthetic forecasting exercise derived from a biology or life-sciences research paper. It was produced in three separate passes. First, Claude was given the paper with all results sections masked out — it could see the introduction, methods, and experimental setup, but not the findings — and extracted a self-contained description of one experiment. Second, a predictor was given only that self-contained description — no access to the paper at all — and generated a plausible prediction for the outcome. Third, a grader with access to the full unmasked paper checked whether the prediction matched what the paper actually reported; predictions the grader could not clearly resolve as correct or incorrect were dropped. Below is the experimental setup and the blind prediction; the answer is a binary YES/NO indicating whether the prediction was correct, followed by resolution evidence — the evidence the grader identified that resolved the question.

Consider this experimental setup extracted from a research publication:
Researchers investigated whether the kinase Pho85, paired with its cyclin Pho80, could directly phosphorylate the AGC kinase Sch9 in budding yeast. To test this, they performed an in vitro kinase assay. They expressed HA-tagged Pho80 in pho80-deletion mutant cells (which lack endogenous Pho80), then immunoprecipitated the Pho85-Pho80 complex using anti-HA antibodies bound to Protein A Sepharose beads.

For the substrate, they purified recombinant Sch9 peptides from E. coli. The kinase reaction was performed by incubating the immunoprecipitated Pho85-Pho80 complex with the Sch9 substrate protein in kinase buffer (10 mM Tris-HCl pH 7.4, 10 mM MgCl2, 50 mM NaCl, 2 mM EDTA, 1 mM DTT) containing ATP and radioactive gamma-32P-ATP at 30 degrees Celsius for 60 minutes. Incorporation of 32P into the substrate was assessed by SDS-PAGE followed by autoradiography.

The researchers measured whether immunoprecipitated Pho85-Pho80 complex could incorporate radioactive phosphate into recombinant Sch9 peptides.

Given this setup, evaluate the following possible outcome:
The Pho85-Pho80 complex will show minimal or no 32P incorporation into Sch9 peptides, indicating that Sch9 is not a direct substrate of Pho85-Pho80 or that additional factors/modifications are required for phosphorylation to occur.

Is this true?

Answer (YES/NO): NO